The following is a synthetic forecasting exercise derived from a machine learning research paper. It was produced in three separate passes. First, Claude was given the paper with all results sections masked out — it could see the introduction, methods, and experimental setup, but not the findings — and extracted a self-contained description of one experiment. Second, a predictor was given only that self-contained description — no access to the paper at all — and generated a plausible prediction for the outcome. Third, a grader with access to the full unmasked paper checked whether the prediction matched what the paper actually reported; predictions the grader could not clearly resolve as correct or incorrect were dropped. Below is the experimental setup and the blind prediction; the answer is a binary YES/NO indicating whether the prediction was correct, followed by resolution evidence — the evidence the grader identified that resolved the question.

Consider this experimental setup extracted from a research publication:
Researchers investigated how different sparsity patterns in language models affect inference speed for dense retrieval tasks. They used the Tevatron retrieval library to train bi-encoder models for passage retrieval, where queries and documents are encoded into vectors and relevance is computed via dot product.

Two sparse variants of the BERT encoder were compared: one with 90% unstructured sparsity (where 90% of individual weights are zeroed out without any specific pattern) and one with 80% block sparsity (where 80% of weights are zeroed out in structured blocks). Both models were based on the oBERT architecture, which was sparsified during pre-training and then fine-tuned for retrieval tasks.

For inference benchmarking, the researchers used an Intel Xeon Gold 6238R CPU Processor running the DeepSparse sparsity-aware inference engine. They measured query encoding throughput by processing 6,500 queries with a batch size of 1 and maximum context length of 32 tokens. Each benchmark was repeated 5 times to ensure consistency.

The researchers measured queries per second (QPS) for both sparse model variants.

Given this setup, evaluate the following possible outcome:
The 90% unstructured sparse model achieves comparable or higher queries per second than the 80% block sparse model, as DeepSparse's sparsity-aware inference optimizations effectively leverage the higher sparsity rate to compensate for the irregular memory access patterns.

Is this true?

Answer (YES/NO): YES